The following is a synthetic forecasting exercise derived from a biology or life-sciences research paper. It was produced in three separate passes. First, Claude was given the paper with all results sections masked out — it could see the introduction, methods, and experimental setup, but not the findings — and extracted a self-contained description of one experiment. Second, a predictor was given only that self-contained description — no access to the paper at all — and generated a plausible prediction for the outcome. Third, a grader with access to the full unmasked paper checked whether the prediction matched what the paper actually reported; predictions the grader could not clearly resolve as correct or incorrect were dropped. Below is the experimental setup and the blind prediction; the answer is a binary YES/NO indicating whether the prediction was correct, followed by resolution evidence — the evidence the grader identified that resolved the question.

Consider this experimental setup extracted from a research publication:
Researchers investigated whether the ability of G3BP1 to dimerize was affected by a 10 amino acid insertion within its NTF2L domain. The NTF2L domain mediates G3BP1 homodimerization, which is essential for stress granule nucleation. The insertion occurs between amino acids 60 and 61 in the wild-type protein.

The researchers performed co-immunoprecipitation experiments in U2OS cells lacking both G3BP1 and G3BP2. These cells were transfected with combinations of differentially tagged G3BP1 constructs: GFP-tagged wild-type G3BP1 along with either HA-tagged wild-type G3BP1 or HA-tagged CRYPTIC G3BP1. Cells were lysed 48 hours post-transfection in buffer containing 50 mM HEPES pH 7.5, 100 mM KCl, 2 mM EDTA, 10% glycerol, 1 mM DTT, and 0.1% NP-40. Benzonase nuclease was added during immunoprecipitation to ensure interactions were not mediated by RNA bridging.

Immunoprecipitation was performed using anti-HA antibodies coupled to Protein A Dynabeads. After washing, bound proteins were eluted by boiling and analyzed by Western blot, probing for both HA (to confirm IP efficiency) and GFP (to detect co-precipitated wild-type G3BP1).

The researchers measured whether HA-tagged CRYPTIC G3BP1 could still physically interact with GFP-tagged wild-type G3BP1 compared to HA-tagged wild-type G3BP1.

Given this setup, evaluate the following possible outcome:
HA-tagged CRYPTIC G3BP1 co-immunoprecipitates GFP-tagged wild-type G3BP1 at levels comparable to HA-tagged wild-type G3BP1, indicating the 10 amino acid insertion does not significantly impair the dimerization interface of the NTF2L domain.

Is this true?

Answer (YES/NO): YES